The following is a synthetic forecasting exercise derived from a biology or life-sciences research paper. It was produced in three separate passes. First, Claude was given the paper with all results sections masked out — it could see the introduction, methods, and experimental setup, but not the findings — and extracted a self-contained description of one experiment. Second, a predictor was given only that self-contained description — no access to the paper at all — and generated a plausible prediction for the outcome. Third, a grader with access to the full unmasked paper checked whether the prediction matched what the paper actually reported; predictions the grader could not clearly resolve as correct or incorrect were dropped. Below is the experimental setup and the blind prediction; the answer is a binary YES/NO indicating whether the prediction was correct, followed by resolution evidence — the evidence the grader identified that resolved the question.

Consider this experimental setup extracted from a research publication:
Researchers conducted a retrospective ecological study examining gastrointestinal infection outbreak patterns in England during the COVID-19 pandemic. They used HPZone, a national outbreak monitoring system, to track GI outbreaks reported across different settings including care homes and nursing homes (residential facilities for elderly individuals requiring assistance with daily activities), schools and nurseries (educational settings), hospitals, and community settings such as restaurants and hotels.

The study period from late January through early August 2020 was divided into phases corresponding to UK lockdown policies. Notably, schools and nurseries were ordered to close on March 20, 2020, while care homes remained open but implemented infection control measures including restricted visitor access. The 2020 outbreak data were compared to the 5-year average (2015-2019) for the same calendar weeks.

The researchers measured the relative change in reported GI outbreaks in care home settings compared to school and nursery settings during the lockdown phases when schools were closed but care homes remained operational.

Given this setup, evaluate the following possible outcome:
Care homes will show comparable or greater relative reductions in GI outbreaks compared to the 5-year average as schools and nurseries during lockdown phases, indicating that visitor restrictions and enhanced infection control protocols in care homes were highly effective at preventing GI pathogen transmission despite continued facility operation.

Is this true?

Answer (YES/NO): NO